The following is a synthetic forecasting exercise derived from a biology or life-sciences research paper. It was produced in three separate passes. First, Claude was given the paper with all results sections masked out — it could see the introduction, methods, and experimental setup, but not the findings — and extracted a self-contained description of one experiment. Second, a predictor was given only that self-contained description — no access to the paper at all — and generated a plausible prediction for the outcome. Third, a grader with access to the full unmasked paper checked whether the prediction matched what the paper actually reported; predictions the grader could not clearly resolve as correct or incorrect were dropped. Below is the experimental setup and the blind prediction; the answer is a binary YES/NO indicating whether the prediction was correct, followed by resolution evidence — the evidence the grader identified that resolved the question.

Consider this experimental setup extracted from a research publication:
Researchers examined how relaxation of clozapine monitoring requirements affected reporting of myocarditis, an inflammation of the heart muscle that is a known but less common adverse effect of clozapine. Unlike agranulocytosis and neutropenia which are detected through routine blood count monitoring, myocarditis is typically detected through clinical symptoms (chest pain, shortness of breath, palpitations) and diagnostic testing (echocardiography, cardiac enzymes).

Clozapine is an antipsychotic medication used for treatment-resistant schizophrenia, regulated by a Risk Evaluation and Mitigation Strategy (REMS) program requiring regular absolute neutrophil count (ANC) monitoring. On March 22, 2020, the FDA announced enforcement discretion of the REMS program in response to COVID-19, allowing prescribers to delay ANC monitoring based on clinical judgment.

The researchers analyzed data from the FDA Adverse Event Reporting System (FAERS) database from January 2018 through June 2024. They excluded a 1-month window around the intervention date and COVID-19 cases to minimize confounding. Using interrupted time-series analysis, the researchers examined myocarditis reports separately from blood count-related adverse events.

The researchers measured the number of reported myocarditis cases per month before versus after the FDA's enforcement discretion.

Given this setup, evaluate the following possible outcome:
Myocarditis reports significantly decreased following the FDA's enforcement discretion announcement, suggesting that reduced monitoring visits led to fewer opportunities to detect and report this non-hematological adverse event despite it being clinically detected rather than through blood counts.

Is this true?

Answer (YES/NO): YES